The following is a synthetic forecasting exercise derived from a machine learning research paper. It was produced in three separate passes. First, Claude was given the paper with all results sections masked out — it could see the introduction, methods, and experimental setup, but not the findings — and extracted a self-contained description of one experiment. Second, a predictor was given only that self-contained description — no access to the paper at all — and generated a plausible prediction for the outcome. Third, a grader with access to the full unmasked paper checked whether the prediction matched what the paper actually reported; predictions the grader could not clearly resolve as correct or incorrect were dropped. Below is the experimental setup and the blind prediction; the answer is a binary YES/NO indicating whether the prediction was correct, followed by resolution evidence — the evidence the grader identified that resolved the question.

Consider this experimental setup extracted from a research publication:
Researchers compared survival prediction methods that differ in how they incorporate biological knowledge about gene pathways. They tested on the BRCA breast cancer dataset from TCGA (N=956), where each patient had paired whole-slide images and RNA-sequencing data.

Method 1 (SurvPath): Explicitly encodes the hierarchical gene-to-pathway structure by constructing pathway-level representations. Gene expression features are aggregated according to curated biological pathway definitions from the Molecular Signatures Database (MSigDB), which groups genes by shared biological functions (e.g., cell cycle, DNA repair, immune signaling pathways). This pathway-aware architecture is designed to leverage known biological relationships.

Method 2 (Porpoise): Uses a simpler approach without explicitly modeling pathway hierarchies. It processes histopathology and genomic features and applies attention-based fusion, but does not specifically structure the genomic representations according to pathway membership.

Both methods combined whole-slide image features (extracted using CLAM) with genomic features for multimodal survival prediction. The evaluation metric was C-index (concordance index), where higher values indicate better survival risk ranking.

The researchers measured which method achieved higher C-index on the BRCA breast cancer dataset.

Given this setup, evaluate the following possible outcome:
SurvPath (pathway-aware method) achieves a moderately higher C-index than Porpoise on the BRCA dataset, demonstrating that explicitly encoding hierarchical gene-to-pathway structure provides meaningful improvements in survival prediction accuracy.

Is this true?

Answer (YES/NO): NO